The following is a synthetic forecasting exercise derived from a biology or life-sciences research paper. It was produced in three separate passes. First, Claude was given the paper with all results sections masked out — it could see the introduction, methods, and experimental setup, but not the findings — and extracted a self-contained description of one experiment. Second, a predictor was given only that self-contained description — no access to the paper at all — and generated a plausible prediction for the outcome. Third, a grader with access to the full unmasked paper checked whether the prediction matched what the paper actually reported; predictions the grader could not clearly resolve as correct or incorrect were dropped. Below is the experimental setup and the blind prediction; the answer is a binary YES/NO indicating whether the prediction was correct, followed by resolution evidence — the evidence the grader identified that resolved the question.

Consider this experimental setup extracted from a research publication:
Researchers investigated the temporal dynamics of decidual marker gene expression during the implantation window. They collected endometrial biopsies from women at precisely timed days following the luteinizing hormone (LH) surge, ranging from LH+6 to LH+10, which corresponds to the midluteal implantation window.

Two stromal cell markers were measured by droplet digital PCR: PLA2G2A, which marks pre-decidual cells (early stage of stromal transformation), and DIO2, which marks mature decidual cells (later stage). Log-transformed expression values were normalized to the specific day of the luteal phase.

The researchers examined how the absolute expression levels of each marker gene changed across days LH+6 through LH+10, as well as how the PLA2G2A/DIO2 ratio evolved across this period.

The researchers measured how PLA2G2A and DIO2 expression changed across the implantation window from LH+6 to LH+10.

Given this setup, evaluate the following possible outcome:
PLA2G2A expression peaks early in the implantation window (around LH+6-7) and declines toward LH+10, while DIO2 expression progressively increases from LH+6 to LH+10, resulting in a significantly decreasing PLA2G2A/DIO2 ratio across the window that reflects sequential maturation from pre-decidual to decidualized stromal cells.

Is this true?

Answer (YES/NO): NO